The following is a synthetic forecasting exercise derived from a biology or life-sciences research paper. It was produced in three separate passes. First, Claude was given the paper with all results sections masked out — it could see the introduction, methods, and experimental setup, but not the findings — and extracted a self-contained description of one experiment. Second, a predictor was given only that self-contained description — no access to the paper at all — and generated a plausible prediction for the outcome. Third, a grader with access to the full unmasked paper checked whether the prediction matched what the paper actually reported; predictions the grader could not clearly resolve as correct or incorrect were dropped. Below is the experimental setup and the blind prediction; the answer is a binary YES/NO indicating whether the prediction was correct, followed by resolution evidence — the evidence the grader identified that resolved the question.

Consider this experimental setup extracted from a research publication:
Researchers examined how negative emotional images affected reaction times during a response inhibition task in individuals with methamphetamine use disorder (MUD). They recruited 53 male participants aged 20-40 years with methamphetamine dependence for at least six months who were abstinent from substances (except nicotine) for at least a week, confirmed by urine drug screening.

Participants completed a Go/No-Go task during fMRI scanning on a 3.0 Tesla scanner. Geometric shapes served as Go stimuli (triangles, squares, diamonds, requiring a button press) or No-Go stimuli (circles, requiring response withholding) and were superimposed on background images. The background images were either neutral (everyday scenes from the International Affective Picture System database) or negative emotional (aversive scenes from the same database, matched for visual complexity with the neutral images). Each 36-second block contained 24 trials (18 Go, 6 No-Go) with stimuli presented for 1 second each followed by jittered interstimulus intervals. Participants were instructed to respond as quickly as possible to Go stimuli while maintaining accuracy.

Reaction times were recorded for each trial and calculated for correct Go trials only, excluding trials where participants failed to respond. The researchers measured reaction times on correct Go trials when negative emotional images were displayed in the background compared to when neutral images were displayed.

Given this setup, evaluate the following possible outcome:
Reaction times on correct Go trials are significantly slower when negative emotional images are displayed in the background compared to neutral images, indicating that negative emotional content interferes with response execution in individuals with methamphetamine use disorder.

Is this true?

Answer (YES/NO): NO